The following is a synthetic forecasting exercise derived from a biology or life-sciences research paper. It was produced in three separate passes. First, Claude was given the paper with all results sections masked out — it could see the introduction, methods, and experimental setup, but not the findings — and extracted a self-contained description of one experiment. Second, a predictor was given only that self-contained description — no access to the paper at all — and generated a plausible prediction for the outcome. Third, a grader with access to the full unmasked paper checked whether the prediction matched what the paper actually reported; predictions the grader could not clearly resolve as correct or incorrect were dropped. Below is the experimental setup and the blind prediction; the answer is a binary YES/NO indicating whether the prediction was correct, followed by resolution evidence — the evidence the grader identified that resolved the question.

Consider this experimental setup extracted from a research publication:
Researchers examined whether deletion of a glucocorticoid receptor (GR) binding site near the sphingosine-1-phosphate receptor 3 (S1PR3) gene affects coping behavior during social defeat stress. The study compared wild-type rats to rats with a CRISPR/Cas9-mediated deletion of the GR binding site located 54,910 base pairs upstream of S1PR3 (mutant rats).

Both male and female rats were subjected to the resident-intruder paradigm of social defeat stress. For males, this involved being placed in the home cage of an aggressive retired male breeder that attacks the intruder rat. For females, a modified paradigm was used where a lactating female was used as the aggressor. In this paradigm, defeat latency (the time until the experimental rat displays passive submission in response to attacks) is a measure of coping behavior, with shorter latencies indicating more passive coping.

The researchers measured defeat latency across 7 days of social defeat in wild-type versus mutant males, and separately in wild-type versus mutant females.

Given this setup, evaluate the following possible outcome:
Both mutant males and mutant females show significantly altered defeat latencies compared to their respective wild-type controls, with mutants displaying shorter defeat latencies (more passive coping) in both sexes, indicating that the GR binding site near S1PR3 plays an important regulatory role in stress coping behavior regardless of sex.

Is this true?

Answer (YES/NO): NO